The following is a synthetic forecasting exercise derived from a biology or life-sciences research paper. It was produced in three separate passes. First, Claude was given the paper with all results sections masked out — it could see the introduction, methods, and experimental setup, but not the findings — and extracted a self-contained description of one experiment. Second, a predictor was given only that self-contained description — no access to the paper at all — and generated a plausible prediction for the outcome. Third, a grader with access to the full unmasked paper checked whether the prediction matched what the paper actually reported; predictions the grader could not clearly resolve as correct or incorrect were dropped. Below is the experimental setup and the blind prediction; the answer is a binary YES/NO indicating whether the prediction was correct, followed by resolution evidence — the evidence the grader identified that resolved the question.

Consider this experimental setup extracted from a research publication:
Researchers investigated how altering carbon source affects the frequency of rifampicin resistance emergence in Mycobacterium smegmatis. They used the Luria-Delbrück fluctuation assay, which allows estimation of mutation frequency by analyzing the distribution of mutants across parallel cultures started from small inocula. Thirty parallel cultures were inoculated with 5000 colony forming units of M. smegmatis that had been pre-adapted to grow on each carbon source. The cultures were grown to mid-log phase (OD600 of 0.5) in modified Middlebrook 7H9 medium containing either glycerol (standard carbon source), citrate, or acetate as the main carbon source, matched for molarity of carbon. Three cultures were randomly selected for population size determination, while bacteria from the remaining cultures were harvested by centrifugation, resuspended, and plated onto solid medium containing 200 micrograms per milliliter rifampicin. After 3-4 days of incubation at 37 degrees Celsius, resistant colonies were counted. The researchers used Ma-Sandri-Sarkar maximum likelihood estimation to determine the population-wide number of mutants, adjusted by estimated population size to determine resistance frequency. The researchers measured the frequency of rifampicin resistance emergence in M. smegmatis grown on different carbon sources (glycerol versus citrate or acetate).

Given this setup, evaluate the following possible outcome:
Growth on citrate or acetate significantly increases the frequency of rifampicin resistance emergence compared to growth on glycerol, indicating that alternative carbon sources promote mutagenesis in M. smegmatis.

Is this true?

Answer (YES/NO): NO